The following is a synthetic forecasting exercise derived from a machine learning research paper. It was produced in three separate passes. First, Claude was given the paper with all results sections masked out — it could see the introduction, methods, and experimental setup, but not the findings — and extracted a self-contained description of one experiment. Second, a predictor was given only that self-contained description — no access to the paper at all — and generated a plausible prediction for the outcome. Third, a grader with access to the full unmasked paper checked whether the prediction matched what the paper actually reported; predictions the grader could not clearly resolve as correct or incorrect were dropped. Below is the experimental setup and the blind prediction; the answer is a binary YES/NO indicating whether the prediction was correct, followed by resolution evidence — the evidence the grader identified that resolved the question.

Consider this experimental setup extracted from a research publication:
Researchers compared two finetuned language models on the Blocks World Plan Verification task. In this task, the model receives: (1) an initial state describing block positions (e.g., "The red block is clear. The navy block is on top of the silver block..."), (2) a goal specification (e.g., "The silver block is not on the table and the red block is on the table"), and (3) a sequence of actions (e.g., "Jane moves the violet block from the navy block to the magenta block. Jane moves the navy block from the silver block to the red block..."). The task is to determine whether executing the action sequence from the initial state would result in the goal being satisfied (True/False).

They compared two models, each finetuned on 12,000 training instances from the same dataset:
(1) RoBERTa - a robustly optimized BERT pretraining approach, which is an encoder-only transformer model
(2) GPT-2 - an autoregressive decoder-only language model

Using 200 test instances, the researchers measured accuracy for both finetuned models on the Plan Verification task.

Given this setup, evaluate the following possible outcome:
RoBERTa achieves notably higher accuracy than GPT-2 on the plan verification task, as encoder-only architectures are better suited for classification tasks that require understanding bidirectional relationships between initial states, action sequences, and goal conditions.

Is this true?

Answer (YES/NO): NO